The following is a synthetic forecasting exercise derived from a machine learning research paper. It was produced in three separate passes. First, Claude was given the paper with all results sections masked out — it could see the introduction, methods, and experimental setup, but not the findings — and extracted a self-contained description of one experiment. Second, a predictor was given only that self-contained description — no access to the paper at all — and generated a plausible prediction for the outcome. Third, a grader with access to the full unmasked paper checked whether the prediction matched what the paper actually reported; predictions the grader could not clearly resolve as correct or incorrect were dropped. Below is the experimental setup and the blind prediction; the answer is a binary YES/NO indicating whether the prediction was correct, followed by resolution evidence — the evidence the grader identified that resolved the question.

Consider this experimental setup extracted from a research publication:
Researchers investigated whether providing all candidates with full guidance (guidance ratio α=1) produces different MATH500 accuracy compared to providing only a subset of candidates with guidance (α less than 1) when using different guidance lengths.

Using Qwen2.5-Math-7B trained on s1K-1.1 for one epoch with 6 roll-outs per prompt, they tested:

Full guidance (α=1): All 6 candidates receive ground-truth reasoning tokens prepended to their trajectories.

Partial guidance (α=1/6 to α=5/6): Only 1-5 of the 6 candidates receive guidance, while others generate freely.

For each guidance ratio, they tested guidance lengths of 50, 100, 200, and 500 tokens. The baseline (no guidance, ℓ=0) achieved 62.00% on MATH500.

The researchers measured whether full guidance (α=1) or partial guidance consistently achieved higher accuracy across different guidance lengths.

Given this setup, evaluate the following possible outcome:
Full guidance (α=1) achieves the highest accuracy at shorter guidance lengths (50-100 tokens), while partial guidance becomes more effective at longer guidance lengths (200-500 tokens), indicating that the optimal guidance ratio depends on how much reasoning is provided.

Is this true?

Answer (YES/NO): NO